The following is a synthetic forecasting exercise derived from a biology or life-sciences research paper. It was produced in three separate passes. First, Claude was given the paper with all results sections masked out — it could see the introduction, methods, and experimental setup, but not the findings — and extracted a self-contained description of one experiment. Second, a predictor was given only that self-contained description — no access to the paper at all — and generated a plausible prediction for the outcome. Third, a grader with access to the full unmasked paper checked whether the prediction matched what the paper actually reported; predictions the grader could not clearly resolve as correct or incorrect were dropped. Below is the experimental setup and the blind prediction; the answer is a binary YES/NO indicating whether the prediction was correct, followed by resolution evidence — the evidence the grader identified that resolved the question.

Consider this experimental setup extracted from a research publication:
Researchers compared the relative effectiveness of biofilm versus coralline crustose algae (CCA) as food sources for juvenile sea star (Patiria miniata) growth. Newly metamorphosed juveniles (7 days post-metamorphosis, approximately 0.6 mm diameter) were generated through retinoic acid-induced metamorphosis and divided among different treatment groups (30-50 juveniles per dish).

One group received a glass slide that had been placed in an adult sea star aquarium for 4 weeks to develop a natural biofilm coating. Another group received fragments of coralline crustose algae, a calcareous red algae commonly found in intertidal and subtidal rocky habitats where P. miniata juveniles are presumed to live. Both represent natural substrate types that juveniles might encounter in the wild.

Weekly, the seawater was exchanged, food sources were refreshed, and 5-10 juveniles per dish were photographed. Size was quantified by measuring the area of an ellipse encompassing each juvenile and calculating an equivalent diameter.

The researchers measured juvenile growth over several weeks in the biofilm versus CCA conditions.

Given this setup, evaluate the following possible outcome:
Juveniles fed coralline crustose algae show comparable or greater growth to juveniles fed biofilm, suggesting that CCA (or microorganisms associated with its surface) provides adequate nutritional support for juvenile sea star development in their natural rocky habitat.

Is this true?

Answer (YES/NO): YES